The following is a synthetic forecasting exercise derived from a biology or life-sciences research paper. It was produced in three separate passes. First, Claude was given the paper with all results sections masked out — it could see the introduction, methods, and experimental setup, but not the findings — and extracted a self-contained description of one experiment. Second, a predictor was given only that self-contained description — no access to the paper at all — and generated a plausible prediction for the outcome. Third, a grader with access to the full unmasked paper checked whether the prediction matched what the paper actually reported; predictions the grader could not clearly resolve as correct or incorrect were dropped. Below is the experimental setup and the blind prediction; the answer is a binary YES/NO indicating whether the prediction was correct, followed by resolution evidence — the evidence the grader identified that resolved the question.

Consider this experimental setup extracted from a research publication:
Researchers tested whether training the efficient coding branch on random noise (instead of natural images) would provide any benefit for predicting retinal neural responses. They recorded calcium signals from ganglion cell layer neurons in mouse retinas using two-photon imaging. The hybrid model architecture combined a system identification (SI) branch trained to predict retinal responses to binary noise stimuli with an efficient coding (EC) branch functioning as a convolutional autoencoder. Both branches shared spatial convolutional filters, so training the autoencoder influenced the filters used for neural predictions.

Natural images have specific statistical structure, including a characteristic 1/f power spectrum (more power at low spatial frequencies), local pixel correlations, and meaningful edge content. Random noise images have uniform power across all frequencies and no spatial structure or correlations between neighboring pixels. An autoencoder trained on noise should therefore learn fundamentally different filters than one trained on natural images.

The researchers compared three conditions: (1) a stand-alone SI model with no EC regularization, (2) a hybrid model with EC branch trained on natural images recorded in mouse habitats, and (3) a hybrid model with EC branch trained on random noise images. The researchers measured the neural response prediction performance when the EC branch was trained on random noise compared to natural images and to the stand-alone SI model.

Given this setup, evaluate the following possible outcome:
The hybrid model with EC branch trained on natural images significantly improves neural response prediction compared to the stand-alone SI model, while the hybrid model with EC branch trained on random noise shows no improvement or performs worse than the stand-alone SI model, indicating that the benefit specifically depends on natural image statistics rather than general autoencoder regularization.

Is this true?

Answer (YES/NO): NO